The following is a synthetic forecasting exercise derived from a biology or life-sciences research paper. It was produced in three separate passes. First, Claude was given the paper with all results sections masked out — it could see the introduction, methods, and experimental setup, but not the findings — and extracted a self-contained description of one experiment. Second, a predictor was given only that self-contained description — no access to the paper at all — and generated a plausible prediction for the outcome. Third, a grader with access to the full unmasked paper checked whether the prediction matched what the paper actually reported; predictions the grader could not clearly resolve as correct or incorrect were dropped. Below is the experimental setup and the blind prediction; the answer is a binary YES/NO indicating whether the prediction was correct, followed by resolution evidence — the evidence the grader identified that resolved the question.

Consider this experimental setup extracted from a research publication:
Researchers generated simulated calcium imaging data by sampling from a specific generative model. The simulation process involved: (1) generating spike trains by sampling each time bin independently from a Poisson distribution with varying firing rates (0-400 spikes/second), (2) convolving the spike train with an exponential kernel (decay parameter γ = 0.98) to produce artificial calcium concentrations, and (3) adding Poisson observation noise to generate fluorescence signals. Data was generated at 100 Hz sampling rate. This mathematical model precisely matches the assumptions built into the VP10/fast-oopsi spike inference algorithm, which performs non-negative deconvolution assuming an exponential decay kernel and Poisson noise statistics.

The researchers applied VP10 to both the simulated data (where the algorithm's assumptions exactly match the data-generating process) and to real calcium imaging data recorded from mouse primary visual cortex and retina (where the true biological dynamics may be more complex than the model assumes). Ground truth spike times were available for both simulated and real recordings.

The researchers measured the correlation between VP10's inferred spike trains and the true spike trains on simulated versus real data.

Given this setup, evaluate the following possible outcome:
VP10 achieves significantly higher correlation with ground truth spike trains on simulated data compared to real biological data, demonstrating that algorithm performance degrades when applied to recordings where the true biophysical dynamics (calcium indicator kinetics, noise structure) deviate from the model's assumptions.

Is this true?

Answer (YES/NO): YES